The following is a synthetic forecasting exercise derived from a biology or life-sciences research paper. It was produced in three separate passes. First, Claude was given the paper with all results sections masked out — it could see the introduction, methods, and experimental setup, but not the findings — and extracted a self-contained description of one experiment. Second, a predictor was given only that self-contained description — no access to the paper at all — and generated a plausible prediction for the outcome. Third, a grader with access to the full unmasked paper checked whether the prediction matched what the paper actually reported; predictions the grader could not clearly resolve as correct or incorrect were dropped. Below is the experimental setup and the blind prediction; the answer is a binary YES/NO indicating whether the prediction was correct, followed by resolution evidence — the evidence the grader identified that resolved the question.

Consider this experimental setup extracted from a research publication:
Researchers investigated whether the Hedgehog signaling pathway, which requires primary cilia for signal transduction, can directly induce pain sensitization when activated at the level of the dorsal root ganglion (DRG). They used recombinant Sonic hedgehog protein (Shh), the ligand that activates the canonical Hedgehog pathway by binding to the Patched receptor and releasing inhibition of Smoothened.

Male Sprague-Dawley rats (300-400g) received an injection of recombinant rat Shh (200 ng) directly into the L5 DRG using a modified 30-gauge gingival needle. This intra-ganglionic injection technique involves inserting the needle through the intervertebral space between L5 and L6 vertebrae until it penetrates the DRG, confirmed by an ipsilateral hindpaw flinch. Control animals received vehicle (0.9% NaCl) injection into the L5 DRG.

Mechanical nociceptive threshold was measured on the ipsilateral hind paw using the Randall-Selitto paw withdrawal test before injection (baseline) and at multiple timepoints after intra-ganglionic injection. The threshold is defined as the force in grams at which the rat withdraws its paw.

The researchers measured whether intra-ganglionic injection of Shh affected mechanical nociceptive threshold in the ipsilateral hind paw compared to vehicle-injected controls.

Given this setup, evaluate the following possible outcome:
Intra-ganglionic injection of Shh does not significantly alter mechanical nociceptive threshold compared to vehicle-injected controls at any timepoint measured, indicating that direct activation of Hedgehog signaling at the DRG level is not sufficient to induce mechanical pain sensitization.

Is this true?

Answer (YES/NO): NO